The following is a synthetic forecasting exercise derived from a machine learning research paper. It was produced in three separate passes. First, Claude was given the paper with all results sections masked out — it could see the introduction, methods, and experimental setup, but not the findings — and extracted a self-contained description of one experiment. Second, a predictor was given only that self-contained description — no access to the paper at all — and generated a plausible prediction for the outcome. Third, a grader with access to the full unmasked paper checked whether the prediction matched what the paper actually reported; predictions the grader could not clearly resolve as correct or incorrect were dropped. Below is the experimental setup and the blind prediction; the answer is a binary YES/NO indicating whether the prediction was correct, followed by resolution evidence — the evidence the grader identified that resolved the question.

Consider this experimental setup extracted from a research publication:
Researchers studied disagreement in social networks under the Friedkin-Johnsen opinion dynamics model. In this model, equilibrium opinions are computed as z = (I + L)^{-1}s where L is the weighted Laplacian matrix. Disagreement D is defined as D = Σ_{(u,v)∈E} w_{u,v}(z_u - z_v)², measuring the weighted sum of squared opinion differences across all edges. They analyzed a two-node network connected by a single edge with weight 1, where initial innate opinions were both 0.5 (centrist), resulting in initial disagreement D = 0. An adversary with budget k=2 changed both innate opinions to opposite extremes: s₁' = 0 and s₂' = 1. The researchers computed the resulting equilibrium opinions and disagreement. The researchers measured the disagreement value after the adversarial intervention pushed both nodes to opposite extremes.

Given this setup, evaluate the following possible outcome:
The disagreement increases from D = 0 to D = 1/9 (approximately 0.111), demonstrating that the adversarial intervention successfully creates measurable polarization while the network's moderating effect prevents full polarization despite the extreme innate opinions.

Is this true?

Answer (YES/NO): YES